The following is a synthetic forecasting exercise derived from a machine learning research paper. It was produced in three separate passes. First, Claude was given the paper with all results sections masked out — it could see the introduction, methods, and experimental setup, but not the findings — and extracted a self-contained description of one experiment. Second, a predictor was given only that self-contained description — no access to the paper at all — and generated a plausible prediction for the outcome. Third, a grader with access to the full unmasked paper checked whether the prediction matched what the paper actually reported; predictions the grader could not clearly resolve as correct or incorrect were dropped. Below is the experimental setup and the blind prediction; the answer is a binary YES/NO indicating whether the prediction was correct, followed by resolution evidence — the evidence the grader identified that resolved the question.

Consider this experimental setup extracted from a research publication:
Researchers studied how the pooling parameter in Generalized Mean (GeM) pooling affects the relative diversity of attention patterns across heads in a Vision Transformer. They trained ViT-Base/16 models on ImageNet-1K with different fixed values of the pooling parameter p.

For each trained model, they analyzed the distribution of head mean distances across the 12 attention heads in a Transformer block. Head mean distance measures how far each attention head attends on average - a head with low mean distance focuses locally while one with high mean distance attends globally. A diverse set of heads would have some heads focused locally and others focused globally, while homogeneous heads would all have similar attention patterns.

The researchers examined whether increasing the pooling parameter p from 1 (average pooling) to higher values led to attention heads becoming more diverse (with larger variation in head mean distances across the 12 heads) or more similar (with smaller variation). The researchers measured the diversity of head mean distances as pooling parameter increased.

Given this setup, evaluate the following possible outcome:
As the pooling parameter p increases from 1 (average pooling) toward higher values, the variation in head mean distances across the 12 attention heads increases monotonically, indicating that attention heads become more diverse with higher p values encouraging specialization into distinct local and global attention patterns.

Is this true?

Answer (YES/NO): YES